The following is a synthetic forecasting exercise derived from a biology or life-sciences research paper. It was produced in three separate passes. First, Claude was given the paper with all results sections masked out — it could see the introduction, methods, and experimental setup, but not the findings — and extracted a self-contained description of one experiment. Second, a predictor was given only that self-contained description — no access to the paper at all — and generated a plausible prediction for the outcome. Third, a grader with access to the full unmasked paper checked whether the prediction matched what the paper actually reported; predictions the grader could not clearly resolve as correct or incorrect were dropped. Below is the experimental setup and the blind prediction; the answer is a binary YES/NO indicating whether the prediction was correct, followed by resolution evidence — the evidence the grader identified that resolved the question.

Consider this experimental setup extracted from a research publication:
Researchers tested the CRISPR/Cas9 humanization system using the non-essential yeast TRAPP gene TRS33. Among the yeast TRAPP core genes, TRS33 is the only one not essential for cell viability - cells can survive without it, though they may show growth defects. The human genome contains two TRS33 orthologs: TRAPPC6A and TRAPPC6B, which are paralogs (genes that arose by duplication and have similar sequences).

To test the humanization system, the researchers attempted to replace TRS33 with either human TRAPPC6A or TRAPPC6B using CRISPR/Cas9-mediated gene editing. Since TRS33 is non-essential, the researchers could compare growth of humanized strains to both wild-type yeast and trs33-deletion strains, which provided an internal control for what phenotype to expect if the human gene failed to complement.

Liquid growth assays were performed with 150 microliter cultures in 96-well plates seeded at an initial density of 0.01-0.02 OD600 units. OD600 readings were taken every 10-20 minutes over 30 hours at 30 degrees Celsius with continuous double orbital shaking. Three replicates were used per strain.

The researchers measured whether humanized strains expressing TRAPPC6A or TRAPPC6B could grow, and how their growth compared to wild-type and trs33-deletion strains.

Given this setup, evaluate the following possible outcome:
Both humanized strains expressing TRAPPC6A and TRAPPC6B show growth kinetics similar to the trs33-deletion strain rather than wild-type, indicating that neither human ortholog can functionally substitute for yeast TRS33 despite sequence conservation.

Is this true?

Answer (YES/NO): NO